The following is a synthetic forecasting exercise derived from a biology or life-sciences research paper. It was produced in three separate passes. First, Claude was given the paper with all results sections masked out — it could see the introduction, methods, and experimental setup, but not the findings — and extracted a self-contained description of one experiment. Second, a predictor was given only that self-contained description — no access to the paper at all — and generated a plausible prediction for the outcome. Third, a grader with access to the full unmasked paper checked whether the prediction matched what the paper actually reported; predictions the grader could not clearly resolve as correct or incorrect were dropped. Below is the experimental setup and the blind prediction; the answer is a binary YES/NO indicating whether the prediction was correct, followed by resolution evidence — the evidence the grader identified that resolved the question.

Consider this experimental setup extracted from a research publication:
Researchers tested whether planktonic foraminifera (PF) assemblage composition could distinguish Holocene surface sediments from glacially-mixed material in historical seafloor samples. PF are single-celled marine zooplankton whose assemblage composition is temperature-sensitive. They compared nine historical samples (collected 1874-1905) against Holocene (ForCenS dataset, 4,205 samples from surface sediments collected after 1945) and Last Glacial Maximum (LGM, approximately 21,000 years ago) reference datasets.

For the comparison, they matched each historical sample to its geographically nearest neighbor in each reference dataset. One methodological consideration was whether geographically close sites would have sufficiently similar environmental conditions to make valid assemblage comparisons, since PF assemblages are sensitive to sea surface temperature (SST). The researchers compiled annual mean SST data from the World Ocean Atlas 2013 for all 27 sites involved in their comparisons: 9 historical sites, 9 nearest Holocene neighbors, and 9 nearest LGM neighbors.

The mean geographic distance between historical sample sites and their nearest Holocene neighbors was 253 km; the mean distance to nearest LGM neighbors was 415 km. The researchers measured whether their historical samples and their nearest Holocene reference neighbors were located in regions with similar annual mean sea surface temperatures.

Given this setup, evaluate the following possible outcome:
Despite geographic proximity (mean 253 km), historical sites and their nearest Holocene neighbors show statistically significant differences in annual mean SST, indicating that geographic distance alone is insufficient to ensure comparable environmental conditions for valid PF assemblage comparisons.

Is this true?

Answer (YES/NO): NO